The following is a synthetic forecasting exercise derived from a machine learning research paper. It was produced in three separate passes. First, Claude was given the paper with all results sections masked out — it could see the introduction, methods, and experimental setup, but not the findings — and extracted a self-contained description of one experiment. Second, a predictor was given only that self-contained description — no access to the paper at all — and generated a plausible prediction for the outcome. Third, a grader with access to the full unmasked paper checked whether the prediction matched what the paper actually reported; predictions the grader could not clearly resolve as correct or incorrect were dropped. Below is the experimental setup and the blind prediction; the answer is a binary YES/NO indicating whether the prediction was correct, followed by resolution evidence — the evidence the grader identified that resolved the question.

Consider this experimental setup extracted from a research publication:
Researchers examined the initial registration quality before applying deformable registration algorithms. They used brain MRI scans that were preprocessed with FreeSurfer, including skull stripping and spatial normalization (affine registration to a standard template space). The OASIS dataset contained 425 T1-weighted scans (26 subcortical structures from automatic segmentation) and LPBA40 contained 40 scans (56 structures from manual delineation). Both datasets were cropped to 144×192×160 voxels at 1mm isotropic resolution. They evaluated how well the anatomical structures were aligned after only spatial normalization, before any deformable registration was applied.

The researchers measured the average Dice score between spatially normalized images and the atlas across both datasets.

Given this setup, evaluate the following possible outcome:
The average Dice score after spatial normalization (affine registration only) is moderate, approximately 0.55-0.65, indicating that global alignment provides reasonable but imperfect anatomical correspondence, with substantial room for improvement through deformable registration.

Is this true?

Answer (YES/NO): YES